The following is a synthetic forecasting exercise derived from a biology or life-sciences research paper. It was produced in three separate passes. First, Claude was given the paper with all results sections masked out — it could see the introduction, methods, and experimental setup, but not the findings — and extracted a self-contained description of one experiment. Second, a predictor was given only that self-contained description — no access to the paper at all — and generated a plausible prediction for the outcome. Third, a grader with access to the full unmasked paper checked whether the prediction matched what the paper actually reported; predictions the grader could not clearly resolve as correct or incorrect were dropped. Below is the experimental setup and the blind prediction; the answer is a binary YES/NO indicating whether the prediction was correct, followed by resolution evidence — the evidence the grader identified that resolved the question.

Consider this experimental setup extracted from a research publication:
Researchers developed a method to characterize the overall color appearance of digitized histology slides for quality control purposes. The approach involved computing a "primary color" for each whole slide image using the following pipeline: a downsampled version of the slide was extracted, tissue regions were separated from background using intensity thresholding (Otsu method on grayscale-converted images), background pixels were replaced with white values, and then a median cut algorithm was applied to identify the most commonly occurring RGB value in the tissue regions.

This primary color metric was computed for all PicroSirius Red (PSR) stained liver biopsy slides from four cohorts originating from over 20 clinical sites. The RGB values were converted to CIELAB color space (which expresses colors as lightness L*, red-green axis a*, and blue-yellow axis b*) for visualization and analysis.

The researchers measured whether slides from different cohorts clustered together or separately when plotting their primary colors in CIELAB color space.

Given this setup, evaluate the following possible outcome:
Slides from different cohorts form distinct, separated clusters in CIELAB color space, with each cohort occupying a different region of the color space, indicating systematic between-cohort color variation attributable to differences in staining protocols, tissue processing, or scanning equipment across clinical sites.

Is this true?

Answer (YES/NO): YES